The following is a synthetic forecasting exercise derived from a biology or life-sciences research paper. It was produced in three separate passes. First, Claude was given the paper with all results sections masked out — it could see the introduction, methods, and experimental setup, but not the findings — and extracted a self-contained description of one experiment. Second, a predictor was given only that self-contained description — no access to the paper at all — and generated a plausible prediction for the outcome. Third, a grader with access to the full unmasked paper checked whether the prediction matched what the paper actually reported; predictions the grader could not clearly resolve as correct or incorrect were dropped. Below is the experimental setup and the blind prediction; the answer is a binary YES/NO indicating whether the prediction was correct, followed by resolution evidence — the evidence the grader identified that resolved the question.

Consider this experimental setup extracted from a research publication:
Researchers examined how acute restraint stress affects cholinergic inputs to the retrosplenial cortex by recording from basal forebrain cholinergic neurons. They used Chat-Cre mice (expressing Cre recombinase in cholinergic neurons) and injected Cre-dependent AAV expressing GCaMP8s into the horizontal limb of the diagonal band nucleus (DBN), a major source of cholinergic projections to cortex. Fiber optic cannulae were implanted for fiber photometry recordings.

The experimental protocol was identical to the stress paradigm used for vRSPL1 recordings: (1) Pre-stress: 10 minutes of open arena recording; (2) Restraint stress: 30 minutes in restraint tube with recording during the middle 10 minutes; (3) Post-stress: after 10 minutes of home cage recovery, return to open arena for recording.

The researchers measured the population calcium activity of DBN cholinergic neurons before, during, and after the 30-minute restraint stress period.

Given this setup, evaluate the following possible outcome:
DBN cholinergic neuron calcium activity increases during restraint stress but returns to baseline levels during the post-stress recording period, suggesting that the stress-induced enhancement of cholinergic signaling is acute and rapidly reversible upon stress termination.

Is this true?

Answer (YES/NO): NO